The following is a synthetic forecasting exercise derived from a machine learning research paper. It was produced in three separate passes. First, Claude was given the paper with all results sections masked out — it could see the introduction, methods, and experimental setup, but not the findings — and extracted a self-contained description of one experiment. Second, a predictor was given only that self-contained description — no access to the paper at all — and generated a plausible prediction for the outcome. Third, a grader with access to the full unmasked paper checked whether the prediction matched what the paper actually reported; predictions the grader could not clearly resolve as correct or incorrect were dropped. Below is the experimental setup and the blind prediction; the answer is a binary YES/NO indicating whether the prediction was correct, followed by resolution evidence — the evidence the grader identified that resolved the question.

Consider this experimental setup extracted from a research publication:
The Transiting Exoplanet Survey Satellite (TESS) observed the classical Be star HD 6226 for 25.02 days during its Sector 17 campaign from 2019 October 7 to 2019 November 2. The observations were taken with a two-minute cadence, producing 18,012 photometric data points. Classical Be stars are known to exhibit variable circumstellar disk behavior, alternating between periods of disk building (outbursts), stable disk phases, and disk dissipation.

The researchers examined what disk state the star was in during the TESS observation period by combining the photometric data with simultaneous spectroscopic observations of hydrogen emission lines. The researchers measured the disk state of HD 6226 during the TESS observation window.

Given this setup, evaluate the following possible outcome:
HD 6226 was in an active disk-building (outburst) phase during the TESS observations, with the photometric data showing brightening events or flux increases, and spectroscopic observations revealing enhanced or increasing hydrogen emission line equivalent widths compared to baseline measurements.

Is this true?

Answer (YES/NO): YES